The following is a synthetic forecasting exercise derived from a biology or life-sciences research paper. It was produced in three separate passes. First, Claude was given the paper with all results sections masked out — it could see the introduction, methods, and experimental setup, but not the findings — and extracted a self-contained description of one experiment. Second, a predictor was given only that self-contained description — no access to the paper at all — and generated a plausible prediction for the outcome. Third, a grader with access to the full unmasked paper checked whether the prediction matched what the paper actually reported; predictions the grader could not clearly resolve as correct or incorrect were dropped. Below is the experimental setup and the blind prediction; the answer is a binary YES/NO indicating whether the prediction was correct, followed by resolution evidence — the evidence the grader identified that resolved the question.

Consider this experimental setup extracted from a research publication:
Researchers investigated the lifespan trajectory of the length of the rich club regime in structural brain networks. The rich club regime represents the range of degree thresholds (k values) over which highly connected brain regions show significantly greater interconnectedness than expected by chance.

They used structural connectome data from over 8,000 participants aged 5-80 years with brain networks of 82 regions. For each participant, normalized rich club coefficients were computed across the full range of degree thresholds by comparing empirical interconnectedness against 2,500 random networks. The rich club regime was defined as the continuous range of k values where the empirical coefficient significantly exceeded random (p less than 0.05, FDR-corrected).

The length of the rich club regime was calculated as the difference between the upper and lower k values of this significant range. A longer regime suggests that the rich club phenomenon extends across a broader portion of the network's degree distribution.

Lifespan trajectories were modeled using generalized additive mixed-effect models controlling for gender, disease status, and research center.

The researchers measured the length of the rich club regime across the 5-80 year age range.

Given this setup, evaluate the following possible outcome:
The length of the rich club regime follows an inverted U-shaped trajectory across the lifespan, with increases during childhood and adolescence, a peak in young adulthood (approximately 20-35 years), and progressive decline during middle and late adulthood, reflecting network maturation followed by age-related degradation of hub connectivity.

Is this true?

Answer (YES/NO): NO